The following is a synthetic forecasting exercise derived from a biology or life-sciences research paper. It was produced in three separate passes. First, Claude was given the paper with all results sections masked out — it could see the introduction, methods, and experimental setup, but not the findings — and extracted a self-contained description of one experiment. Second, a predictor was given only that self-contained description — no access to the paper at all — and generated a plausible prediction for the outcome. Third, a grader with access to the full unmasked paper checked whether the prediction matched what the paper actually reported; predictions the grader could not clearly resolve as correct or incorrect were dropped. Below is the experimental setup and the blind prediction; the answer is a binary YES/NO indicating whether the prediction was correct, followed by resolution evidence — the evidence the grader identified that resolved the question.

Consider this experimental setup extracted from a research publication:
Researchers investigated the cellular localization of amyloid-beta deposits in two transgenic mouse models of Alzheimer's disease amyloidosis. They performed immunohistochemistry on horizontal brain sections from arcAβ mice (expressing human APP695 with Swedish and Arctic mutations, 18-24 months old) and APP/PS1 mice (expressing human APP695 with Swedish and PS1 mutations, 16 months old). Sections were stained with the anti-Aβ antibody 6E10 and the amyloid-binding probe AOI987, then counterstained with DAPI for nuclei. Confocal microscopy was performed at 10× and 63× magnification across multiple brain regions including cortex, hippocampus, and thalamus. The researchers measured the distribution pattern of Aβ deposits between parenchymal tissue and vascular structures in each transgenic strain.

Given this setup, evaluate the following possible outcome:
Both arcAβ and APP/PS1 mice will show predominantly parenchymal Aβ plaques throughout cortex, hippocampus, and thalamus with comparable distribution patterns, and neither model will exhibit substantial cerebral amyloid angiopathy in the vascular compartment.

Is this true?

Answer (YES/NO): NO